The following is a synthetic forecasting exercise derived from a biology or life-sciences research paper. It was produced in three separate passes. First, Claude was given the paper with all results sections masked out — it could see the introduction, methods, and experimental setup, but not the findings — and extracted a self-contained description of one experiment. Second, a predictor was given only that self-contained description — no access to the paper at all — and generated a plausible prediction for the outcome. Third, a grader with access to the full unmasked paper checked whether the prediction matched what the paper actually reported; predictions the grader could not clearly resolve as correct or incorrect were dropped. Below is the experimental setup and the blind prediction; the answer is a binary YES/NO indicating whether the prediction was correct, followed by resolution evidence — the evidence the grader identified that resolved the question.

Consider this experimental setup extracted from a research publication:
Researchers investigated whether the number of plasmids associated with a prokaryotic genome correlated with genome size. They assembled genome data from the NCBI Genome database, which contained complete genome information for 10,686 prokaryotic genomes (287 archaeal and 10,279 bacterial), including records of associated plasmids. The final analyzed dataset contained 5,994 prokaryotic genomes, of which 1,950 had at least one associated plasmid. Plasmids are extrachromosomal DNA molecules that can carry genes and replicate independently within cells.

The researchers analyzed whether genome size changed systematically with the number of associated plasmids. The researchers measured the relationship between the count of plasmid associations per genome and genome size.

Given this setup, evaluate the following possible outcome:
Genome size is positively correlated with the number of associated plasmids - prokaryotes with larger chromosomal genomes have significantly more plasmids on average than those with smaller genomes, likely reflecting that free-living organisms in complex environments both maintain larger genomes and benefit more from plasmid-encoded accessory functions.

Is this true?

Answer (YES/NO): YES